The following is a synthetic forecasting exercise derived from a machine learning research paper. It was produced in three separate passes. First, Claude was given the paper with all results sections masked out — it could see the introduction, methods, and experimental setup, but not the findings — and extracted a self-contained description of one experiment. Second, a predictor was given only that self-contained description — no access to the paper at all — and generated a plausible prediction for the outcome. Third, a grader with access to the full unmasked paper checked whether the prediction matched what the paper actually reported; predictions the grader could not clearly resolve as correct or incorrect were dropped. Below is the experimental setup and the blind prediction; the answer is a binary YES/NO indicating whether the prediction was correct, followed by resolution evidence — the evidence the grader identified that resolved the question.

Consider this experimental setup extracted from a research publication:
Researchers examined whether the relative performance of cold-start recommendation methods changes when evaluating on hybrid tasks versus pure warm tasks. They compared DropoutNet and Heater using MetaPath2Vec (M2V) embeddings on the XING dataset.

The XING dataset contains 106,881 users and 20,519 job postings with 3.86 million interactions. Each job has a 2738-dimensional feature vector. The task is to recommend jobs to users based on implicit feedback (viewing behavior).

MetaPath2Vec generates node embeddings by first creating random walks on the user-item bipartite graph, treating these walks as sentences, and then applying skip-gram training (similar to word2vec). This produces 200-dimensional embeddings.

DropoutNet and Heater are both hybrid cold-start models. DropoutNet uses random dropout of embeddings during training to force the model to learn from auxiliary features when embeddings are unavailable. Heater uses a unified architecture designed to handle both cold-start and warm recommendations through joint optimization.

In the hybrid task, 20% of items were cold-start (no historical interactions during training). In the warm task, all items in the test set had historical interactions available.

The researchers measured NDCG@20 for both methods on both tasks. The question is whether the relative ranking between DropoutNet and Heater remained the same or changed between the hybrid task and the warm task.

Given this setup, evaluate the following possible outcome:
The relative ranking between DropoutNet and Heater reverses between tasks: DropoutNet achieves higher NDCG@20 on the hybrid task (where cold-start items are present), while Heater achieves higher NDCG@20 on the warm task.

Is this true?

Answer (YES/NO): YES